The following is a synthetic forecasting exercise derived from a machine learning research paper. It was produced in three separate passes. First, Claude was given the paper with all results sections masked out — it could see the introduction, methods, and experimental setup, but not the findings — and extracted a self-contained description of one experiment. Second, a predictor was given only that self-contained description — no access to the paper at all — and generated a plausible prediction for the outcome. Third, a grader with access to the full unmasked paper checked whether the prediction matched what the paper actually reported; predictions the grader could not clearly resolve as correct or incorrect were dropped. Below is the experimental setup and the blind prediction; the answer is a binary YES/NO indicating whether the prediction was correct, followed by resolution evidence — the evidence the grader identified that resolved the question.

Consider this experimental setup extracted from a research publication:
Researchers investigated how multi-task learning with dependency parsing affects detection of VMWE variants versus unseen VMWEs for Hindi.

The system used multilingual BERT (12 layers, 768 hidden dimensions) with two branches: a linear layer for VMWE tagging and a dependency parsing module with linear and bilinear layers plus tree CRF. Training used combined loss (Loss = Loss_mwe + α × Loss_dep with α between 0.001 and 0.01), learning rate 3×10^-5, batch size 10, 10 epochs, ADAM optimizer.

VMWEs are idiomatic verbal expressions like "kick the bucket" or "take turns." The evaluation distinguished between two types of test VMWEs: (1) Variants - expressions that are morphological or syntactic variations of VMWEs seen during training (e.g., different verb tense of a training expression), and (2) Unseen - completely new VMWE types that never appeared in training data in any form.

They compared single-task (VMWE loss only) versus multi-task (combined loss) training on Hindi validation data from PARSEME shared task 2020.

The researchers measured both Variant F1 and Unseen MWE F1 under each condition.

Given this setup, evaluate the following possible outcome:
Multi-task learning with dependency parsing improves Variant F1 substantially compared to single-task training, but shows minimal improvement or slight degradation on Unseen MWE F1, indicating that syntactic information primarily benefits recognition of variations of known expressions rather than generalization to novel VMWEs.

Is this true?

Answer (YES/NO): NO